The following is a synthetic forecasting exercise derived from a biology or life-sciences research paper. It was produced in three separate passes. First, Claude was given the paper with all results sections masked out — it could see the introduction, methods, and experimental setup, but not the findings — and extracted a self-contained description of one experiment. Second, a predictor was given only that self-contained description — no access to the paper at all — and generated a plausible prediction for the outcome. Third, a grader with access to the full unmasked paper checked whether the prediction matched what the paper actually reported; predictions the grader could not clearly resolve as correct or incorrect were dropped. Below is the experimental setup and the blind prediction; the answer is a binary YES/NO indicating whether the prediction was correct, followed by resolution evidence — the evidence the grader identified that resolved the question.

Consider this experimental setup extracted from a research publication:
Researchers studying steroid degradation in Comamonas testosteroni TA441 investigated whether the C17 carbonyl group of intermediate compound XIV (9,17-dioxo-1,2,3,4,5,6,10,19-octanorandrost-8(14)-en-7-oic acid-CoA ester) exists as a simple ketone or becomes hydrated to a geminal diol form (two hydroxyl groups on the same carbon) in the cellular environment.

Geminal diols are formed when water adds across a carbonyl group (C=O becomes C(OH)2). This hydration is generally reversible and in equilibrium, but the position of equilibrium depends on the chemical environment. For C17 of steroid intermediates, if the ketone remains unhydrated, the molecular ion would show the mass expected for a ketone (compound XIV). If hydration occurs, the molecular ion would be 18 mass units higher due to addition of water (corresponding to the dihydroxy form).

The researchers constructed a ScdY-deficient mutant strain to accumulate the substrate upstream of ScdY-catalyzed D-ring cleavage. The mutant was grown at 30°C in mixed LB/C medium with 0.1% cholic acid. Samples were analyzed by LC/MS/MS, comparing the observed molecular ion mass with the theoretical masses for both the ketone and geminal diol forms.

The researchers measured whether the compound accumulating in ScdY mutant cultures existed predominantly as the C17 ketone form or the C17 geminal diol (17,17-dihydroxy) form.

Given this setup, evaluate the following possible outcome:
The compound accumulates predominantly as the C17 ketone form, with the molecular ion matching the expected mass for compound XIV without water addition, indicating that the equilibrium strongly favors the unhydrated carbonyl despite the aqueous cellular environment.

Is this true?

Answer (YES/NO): NO